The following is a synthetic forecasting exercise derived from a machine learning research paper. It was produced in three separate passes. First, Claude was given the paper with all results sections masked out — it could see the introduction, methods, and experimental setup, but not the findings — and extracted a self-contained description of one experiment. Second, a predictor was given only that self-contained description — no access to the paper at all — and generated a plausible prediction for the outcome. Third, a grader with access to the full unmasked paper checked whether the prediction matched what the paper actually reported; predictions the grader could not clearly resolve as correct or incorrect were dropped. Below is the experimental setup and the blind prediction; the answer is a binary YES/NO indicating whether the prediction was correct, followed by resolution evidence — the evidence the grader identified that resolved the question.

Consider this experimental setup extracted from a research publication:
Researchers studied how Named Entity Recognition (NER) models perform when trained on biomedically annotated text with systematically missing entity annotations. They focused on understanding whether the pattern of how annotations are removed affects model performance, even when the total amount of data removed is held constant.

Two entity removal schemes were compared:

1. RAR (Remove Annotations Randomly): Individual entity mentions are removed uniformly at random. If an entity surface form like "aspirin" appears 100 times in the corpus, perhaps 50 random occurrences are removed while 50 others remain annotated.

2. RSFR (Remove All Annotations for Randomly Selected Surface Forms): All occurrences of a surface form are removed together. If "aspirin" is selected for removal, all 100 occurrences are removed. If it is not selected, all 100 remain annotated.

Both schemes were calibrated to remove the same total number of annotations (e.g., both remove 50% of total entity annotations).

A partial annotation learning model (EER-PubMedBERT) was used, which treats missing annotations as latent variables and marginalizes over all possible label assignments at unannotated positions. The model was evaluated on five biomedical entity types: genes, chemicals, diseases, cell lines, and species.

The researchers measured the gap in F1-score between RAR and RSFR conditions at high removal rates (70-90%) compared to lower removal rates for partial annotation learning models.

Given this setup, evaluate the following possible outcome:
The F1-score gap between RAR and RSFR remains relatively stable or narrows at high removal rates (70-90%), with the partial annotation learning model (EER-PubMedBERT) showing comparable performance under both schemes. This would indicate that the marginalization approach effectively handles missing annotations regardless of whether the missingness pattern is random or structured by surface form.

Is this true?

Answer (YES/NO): NO